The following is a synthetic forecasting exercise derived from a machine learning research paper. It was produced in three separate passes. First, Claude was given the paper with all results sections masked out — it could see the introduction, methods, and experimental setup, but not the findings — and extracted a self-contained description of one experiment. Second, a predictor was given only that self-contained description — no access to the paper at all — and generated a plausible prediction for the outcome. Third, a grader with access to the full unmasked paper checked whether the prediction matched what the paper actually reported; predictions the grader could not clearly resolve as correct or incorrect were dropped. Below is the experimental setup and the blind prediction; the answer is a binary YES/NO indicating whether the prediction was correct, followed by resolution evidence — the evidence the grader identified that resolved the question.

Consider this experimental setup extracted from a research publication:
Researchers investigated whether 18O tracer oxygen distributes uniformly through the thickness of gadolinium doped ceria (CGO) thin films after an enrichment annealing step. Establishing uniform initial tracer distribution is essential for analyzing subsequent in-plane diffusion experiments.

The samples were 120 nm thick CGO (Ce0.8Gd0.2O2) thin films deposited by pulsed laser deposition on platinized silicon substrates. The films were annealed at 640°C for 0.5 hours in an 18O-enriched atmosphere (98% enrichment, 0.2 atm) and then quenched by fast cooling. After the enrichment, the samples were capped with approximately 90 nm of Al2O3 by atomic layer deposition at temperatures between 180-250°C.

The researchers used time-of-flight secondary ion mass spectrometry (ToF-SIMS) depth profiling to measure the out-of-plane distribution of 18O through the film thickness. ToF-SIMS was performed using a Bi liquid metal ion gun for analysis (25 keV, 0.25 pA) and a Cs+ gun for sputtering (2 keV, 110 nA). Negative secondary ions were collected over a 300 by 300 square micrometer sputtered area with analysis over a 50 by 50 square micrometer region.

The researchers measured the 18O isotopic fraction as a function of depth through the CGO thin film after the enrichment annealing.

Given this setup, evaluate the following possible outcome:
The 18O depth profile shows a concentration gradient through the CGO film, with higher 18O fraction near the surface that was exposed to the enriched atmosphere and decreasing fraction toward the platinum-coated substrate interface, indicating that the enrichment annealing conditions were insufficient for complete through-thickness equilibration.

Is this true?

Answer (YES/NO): NO